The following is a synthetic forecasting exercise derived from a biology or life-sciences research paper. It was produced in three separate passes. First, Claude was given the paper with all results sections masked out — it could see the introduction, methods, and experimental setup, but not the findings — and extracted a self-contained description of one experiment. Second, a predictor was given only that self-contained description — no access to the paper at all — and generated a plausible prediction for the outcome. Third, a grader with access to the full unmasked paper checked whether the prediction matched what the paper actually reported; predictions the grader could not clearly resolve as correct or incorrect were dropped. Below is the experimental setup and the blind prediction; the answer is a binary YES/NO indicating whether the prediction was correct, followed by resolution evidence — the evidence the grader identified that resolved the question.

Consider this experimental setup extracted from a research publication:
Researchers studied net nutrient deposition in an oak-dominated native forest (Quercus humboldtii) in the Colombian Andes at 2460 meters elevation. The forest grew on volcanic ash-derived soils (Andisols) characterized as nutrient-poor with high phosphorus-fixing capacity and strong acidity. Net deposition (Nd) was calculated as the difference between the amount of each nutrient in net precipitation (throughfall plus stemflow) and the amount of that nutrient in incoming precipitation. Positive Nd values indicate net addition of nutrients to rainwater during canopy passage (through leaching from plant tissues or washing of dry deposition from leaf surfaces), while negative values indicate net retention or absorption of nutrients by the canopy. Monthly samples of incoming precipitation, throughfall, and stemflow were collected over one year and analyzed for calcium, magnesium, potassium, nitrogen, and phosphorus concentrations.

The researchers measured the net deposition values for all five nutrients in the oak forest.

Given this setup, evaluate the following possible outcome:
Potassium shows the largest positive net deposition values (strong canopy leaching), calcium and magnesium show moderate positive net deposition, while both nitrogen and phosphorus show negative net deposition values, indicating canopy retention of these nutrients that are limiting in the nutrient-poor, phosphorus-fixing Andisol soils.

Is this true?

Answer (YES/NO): NO